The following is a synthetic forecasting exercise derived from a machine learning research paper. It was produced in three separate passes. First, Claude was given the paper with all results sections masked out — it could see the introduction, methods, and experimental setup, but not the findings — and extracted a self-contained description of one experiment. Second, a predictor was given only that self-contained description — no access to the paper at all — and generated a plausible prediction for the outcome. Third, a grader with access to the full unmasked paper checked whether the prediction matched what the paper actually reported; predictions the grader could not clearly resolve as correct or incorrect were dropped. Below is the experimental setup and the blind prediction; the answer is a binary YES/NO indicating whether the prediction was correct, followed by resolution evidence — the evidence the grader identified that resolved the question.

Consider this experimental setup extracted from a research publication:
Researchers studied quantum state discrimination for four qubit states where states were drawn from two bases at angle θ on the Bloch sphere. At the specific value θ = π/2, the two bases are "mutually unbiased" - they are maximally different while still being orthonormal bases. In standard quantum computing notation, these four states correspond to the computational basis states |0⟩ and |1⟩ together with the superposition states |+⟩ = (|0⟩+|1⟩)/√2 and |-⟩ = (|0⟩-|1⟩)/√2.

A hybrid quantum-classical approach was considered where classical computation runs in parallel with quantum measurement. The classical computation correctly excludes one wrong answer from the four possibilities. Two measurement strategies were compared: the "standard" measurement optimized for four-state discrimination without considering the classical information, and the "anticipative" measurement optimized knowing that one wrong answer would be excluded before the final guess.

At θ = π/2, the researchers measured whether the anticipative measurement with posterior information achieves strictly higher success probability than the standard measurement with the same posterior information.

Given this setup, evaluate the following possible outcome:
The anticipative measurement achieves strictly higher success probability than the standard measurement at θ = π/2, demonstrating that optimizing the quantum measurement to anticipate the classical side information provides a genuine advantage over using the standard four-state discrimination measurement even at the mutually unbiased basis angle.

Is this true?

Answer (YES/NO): YES